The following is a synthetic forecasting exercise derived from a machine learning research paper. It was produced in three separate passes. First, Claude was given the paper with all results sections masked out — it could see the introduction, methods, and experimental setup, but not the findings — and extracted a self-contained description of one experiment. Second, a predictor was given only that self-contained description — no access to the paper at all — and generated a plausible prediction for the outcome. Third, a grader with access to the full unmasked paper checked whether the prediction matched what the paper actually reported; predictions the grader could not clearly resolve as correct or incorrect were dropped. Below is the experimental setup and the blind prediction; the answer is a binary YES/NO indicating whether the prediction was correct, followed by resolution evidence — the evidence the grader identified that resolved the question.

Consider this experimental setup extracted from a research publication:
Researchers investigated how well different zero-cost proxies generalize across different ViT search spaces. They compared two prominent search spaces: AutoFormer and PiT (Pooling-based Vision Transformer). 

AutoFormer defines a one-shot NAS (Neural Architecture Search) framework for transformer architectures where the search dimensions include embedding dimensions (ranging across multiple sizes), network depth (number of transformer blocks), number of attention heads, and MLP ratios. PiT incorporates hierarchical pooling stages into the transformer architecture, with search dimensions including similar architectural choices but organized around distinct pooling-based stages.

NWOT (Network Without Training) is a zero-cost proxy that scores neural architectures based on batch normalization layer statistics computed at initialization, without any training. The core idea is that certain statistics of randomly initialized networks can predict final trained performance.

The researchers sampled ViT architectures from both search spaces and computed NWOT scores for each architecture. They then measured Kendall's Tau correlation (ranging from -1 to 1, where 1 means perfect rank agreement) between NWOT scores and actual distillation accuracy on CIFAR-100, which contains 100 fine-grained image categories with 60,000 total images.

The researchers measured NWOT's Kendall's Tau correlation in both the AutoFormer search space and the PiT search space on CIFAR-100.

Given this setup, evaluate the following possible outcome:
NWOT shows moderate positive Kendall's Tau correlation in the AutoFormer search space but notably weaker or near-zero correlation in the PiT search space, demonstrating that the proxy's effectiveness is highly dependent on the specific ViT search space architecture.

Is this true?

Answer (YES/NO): YES